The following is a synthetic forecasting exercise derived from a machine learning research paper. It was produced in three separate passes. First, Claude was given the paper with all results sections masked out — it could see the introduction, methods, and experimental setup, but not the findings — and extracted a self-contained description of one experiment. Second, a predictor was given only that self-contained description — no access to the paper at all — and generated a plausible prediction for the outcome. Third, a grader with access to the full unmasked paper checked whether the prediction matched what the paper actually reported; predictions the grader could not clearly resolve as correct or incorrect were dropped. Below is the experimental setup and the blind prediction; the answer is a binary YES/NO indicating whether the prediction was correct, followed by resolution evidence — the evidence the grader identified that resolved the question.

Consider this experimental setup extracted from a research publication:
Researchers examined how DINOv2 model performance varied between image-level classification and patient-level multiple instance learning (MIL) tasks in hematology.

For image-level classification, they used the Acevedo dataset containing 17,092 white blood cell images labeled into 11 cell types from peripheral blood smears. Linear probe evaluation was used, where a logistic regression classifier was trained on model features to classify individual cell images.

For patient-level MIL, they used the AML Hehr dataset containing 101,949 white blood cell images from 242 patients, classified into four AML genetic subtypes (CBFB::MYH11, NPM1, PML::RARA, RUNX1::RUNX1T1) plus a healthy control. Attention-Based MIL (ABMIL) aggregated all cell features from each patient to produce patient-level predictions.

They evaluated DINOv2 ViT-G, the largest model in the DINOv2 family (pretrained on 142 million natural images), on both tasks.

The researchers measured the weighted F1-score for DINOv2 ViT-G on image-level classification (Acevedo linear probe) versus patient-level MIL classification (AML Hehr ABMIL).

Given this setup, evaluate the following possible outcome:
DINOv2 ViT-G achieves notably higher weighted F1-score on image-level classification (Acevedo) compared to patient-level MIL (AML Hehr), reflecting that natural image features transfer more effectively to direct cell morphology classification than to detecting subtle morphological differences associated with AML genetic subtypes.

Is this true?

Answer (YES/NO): YES